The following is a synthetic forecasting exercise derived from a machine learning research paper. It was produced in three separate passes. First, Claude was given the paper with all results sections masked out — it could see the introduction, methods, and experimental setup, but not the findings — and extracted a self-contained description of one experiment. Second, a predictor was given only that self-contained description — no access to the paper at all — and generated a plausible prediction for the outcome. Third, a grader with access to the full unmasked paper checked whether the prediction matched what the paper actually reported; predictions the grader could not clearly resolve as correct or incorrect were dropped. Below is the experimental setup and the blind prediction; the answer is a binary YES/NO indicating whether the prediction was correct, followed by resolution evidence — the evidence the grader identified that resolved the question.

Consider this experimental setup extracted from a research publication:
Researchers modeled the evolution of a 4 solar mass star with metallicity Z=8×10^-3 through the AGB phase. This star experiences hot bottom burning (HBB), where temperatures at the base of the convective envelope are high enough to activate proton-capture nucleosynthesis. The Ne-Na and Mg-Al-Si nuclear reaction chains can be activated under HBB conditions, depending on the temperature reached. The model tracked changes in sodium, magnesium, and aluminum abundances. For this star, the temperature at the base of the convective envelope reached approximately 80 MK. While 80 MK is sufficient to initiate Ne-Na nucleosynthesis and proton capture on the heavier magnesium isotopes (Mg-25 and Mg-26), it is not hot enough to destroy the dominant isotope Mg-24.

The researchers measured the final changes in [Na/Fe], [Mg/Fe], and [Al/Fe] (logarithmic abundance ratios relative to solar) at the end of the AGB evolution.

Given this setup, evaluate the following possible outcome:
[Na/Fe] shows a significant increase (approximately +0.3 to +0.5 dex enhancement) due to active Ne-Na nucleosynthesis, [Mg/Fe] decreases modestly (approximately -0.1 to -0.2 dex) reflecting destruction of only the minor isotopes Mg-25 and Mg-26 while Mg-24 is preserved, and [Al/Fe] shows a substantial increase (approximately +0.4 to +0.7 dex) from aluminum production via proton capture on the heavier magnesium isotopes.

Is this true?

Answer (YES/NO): NO